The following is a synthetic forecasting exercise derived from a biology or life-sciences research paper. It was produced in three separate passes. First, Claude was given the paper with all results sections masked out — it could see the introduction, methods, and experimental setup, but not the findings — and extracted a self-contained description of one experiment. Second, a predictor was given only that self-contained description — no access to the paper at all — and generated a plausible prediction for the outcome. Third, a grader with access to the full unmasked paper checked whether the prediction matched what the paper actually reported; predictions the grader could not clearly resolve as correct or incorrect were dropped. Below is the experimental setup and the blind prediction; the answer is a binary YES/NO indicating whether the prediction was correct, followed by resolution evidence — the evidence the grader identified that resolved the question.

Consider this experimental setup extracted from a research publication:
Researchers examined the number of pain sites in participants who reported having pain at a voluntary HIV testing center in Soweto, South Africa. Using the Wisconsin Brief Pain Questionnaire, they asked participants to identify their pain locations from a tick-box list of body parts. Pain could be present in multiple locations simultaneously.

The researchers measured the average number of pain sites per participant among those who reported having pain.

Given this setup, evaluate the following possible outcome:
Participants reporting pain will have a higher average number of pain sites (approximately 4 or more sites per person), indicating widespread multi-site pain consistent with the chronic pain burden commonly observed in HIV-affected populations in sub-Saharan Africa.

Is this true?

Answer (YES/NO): NO